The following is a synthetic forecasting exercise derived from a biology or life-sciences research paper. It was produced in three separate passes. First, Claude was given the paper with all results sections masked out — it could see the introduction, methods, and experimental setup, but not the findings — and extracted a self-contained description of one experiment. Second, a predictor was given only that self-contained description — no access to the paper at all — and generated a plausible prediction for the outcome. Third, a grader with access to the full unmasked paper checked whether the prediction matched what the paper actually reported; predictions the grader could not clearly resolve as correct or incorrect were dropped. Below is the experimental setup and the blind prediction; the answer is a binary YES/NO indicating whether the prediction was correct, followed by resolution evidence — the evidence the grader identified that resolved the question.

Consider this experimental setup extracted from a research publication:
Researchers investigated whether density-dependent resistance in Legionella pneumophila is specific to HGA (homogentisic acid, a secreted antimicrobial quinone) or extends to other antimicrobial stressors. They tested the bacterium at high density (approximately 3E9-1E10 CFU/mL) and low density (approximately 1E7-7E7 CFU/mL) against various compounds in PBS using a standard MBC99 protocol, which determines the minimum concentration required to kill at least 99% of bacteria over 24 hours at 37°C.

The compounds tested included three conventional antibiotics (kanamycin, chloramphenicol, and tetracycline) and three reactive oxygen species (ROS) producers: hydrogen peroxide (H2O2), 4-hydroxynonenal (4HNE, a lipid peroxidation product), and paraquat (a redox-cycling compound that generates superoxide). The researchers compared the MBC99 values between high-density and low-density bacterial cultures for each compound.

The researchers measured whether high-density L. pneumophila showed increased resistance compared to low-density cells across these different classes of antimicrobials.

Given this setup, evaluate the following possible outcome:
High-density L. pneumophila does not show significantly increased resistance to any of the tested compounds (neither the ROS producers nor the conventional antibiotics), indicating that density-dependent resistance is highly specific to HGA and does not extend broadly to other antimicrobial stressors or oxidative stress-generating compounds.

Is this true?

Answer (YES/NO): NO